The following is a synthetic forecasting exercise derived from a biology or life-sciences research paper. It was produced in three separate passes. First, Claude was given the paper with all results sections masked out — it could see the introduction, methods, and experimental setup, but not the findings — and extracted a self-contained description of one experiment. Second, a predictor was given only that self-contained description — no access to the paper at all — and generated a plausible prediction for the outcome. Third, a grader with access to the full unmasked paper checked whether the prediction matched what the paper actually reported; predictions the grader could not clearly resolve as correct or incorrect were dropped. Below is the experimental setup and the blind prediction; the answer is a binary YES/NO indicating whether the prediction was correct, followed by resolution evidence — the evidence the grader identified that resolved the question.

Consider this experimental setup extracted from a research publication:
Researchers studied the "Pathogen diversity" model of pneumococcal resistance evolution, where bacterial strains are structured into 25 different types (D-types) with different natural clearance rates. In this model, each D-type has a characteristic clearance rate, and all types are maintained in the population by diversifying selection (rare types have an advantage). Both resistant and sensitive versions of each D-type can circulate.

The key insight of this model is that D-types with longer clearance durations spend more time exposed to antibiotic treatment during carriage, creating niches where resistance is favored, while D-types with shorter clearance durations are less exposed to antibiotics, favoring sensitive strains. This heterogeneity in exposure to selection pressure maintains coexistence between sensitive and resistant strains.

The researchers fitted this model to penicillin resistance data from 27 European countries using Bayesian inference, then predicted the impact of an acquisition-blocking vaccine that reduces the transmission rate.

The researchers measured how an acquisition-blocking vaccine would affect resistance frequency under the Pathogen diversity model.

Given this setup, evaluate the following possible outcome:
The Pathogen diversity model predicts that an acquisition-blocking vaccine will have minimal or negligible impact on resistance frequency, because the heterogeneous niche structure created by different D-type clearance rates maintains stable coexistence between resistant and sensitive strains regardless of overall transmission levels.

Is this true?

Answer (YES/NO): YES